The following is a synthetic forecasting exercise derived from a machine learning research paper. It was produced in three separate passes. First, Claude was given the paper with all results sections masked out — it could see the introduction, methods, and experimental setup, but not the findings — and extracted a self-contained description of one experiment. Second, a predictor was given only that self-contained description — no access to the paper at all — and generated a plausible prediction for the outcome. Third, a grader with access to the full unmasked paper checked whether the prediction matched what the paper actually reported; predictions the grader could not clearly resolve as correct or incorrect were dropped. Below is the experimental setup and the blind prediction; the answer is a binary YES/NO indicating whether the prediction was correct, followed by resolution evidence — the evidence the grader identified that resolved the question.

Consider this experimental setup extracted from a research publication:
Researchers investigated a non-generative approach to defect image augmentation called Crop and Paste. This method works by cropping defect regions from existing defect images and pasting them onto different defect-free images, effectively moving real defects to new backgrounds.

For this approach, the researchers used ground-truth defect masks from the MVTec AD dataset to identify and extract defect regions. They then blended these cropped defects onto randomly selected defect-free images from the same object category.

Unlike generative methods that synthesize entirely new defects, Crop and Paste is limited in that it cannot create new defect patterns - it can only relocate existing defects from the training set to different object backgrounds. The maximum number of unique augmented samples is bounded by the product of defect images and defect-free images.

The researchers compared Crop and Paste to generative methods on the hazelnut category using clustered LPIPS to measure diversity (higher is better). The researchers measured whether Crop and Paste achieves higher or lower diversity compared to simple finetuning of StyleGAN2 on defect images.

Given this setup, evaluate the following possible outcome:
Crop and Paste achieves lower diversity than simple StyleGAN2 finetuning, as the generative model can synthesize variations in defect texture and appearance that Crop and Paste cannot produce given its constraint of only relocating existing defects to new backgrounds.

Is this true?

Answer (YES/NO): NO